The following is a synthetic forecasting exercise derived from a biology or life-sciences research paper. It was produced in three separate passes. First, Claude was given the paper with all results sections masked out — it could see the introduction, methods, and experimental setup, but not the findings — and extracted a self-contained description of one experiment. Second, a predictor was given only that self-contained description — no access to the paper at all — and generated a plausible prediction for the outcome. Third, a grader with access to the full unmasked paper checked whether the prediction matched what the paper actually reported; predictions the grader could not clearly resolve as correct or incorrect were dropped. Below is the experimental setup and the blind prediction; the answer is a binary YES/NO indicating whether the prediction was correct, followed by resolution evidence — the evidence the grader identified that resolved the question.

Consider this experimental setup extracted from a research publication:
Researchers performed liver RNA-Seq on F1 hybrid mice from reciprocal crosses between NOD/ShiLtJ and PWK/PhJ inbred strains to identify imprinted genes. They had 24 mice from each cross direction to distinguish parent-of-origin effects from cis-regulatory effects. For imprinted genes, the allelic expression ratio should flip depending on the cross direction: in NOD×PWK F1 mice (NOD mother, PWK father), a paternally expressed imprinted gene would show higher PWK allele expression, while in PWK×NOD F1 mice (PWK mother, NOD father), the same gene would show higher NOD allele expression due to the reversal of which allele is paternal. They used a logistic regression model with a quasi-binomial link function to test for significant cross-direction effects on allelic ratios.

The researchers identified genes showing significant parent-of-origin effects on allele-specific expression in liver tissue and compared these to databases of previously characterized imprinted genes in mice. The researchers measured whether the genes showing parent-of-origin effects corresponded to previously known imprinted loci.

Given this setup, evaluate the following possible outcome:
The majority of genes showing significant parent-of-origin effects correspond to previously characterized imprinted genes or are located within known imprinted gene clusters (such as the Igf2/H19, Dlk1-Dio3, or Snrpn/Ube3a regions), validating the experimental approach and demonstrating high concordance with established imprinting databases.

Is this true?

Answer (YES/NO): NO